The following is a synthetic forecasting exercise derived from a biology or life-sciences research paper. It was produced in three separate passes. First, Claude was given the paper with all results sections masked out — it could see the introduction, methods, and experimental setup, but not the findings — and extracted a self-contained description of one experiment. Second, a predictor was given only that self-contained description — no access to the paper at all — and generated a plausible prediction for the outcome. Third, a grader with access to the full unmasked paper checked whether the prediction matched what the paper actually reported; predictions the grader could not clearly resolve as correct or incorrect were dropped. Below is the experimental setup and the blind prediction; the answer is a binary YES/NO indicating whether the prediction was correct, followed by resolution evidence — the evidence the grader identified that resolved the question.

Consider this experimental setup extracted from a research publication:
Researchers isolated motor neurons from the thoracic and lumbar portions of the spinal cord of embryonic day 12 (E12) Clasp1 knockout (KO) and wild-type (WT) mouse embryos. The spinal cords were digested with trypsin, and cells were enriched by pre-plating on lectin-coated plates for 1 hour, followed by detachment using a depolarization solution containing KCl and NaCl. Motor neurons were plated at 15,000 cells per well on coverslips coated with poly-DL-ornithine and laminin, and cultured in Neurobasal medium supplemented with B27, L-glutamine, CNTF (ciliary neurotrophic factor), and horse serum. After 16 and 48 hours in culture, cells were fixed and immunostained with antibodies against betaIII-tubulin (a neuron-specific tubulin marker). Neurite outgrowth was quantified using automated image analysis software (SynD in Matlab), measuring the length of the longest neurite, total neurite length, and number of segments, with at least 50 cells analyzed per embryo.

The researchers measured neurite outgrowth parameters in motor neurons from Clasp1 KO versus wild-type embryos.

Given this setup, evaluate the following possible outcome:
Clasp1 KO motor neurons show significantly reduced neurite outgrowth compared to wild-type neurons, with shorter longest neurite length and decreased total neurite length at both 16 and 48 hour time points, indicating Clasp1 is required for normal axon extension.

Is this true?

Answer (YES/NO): YES